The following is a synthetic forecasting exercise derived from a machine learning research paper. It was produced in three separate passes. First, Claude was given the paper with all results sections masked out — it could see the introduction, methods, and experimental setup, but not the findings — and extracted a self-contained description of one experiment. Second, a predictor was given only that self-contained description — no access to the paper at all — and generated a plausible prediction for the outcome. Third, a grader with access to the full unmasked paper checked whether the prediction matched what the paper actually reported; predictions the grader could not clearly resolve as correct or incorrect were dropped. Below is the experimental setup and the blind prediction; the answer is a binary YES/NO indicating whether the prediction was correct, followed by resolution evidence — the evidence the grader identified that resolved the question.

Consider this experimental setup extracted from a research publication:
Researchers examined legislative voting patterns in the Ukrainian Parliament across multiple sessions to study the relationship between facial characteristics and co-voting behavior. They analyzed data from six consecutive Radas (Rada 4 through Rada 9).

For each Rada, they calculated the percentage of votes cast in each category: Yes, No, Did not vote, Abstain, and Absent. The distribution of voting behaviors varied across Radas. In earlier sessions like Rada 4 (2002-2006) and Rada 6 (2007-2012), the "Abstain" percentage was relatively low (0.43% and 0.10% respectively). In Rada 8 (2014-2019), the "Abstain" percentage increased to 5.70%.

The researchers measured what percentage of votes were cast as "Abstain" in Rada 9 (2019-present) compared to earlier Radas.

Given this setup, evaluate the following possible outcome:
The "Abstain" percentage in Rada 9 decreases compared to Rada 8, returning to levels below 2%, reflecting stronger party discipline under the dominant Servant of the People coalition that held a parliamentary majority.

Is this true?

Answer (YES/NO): NO